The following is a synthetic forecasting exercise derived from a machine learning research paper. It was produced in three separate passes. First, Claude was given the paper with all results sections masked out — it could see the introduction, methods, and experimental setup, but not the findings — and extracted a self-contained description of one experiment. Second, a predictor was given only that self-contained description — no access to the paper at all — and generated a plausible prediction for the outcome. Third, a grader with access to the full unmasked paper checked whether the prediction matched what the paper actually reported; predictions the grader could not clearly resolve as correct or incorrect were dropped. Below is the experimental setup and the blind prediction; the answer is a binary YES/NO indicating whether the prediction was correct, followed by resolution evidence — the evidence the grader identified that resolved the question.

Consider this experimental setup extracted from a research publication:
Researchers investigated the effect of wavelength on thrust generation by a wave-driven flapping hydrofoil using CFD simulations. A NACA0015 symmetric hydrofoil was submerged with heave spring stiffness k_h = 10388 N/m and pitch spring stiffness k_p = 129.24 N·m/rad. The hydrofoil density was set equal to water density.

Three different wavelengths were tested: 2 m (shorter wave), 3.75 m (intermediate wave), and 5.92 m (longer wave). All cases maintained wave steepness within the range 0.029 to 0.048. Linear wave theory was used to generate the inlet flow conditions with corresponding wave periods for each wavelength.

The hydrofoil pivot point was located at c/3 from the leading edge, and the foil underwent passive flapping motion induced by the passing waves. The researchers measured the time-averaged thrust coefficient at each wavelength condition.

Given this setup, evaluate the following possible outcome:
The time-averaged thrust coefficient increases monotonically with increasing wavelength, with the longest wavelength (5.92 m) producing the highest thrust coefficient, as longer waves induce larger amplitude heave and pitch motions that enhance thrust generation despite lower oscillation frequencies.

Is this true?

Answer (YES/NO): NO